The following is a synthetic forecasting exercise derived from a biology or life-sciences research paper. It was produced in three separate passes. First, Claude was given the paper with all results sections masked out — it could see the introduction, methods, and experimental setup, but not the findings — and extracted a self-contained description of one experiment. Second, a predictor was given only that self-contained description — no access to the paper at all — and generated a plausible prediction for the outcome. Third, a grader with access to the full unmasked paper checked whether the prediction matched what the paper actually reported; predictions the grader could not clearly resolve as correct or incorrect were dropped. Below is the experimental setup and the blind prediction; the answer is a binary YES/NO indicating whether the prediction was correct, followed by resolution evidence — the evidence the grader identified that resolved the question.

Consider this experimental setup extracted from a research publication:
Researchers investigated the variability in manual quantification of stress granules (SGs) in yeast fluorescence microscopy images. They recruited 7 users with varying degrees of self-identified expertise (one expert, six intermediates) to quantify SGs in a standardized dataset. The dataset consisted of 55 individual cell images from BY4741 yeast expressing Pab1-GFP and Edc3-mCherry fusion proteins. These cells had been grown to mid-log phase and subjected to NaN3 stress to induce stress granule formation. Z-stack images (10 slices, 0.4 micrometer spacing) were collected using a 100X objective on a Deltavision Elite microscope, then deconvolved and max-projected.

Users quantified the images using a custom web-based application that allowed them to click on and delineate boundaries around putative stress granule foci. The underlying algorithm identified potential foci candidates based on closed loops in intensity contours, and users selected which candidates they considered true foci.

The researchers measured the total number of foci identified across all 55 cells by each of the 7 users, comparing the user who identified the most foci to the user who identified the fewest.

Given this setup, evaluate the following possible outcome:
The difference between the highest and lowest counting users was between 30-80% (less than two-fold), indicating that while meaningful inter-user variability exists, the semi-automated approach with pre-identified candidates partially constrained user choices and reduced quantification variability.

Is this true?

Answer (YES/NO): NO